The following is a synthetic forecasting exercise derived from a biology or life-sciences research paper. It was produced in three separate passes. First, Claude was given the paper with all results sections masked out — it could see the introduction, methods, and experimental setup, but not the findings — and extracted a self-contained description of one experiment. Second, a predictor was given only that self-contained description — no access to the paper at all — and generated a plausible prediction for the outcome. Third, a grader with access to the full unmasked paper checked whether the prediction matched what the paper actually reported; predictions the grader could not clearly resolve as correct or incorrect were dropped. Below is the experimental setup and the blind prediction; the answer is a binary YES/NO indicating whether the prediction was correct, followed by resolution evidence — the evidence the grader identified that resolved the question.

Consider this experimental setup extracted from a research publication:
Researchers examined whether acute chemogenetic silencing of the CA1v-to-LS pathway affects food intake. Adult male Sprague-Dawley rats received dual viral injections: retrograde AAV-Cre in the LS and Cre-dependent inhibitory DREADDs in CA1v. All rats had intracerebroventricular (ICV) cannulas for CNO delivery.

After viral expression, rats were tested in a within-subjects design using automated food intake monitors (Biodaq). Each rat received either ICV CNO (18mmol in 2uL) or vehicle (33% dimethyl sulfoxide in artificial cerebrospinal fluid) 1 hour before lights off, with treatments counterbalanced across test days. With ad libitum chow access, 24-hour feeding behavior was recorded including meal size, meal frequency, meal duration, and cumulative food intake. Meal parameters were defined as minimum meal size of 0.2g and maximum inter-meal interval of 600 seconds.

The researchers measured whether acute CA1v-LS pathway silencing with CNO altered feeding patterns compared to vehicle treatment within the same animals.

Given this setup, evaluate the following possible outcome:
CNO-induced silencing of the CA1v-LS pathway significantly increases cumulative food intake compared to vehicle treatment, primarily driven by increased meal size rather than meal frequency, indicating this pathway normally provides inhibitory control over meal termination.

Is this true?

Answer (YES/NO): NO